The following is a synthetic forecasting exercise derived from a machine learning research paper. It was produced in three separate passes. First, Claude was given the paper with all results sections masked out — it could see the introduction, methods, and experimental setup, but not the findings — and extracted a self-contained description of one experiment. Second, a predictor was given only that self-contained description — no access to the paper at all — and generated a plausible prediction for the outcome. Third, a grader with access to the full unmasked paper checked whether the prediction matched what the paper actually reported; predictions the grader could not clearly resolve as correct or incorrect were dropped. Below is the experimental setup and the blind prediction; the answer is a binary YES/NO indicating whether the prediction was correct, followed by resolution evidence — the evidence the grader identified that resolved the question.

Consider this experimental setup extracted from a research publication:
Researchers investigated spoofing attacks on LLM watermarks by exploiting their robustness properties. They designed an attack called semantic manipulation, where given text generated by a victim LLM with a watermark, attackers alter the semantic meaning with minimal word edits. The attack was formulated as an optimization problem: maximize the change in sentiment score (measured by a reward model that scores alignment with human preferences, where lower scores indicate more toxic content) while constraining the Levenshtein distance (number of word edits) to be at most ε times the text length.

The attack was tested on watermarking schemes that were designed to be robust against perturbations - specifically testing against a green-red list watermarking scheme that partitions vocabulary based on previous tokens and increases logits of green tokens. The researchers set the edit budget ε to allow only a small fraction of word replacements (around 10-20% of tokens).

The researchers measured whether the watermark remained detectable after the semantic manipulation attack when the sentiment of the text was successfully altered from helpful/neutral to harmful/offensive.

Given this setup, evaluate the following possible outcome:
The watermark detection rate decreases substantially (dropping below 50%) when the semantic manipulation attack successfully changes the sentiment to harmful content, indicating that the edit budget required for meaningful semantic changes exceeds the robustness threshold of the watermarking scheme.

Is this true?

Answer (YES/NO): NO